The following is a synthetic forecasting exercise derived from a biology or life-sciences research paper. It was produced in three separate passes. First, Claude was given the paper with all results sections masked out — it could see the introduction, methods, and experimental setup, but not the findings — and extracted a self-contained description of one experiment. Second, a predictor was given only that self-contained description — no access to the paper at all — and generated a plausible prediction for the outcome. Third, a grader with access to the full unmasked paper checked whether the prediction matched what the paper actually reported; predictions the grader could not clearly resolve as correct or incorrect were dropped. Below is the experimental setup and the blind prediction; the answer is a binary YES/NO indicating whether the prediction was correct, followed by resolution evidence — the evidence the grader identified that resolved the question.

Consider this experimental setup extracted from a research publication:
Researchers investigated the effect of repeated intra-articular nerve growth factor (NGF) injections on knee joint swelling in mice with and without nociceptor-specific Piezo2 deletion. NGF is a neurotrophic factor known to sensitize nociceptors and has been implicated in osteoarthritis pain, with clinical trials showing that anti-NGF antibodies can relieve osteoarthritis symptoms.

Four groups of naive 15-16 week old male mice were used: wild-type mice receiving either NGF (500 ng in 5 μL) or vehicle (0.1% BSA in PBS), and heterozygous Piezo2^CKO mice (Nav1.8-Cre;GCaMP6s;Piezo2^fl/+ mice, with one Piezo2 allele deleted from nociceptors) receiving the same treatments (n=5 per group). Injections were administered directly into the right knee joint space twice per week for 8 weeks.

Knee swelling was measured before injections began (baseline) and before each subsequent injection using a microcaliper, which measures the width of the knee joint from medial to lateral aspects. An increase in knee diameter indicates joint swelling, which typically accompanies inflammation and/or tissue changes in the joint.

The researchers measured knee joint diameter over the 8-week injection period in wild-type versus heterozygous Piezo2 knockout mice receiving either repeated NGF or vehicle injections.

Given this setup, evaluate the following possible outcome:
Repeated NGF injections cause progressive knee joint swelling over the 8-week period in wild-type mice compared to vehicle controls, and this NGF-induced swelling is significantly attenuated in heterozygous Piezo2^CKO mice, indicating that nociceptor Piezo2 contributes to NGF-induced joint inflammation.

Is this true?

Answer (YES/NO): YES